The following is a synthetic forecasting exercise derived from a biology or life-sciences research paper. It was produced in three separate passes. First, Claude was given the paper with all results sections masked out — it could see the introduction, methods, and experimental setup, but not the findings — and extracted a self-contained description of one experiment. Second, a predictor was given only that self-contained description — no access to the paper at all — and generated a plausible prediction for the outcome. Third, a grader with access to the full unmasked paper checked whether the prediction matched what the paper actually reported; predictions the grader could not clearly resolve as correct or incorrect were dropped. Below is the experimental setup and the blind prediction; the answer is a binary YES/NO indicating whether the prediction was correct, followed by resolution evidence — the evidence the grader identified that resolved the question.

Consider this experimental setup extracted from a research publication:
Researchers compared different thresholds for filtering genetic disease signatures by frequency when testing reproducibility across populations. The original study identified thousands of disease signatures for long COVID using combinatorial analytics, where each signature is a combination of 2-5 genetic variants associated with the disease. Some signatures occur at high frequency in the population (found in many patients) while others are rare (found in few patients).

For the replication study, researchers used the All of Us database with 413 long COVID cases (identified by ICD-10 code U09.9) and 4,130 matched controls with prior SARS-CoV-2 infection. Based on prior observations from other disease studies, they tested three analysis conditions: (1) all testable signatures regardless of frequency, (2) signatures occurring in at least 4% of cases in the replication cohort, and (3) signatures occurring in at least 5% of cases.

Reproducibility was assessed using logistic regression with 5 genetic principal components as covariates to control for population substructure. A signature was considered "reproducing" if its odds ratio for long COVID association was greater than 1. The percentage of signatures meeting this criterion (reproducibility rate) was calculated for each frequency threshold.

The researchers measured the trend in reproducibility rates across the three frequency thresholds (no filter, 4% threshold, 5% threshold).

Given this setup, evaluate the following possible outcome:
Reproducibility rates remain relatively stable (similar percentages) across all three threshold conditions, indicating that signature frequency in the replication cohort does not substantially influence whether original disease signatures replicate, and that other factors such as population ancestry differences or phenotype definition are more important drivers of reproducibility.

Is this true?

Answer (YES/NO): NO